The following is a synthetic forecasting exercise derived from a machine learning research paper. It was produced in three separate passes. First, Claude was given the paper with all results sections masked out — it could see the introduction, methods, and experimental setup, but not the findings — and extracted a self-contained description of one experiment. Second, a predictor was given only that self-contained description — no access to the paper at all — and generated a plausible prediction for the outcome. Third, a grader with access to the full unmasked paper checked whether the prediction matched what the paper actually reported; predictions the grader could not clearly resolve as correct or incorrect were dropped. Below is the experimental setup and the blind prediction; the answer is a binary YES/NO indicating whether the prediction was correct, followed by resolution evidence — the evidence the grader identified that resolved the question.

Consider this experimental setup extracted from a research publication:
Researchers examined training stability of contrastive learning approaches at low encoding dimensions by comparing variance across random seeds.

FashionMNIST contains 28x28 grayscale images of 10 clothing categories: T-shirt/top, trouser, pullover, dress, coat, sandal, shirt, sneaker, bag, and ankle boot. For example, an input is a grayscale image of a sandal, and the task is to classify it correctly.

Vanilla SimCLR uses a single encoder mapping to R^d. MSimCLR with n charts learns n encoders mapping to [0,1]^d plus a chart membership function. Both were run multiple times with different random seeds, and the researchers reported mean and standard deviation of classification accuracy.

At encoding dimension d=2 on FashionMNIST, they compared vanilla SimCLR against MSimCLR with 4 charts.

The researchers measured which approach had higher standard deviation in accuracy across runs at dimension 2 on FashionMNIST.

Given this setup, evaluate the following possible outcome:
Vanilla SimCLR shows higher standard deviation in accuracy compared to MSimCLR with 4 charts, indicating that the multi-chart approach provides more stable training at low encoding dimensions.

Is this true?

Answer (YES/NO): YES